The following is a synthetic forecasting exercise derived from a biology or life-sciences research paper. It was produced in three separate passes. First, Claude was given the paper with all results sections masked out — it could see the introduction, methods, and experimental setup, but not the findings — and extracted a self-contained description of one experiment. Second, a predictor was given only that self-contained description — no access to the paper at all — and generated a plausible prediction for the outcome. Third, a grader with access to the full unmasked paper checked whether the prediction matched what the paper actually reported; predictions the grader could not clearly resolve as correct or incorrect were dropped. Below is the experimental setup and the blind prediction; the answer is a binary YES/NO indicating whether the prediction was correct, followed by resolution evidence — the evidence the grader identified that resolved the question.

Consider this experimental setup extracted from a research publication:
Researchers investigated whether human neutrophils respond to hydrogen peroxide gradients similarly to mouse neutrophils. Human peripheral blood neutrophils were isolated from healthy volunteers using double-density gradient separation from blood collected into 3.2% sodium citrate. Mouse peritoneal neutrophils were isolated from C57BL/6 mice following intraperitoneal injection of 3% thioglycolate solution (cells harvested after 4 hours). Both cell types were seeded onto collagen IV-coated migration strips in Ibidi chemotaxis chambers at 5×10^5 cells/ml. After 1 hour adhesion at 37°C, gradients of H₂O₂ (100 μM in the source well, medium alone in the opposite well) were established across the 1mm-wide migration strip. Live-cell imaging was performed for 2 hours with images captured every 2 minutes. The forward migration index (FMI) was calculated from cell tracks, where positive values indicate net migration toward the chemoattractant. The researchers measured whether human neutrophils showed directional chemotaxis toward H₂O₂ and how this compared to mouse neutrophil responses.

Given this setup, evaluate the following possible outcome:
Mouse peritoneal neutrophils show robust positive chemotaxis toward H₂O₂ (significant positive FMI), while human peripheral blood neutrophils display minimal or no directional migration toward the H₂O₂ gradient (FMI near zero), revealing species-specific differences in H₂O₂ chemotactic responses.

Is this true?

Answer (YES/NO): NO